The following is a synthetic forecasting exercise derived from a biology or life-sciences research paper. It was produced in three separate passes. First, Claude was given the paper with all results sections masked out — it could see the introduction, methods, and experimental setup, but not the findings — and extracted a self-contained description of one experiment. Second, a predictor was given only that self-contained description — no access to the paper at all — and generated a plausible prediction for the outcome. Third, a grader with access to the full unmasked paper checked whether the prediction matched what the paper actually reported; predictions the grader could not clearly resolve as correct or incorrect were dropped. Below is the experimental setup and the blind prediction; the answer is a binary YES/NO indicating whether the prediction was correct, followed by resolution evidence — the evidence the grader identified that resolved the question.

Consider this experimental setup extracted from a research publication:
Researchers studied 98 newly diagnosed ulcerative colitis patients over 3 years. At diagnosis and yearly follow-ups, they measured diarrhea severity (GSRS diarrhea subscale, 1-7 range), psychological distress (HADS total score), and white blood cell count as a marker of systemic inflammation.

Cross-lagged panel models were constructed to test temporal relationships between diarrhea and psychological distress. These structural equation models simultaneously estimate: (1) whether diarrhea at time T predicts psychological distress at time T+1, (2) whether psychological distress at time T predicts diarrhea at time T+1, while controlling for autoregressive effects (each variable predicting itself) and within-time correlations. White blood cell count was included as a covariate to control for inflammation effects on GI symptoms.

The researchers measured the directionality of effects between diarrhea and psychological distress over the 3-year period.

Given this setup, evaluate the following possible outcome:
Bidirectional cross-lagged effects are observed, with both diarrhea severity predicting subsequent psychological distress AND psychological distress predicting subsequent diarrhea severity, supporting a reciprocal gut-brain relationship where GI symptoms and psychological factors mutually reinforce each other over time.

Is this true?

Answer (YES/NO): NO